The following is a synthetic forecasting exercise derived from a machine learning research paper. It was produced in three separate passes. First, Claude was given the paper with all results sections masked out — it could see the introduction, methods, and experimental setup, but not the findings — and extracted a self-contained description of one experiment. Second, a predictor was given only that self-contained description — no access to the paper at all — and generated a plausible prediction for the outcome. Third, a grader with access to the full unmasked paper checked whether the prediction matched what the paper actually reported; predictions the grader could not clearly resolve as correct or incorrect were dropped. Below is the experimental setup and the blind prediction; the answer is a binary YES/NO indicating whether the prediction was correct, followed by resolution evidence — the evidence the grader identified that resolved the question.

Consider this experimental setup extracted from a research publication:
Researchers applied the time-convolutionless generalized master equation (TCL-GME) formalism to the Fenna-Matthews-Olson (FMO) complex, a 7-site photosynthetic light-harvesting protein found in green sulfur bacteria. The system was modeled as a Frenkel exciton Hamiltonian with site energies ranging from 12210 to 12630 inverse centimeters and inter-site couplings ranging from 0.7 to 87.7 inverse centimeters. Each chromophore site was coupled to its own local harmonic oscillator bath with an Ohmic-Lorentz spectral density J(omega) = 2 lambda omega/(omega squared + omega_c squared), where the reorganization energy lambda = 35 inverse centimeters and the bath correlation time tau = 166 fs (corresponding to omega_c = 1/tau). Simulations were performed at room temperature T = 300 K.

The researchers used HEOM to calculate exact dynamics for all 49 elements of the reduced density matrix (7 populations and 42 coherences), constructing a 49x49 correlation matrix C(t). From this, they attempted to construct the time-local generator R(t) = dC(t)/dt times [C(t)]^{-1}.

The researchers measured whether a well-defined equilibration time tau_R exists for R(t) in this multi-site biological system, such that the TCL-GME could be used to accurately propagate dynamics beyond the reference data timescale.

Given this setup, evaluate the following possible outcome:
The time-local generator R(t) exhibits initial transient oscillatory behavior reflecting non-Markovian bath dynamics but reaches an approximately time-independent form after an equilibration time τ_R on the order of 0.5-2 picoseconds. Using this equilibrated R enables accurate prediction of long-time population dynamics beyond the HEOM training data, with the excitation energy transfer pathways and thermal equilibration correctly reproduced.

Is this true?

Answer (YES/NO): NO